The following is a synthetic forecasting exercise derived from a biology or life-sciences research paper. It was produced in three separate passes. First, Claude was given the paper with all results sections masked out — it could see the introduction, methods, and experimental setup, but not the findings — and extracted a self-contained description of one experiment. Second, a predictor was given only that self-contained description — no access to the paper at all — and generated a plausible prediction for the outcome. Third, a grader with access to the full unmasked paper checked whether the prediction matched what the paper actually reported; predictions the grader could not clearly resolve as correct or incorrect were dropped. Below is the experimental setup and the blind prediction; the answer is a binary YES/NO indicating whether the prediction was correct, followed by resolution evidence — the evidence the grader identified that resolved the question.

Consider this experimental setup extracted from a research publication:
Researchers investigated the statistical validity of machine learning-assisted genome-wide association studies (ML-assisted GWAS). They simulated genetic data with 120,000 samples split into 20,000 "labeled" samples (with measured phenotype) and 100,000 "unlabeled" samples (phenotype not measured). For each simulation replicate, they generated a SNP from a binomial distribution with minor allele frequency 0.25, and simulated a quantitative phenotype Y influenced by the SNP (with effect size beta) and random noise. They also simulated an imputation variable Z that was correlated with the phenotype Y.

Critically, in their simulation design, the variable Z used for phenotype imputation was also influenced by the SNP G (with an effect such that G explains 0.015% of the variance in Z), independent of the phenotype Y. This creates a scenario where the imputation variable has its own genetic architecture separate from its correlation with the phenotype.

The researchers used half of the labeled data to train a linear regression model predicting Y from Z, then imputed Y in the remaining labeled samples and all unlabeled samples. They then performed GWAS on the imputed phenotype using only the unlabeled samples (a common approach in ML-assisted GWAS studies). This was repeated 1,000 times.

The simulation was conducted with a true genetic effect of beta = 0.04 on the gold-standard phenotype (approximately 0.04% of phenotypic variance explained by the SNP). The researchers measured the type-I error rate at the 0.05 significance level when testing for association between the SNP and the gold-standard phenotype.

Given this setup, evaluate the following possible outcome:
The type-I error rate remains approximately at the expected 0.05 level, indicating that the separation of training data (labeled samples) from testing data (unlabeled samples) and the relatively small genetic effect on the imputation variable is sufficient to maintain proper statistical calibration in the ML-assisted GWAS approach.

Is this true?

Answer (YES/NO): NO